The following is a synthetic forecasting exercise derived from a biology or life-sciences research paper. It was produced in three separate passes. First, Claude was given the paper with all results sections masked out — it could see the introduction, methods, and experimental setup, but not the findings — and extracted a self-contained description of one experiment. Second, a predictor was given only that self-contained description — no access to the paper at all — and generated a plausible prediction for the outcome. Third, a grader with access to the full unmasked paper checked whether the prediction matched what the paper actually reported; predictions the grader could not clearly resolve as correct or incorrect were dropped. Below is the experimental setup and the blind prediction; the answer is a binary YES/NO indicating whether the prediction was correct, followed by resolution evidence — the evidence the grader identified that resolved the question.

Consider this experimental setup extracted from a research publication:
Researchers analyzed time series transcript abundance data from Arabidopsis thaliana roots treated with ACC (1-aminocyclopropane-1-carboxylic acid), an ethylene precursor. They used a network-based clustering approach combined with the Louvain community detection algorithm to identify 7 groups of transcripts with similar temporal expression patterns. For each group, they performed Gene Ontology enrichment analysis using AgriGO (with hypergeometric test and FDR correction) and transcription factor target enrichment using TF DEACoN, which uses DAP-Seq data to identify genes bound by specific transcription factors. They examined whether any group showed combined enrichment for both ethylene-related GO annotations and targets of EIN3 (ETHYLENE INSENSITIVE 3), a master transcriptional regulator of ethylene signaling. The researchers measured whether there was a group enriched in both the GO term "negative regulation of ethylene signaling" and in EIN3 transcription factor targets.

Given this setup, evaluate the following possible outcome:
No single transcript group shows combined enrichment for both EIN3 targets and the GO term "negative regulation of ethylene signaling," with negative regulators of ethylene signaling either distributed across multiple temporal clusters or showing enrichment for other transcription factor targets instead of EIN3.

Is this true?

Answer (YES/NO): NO